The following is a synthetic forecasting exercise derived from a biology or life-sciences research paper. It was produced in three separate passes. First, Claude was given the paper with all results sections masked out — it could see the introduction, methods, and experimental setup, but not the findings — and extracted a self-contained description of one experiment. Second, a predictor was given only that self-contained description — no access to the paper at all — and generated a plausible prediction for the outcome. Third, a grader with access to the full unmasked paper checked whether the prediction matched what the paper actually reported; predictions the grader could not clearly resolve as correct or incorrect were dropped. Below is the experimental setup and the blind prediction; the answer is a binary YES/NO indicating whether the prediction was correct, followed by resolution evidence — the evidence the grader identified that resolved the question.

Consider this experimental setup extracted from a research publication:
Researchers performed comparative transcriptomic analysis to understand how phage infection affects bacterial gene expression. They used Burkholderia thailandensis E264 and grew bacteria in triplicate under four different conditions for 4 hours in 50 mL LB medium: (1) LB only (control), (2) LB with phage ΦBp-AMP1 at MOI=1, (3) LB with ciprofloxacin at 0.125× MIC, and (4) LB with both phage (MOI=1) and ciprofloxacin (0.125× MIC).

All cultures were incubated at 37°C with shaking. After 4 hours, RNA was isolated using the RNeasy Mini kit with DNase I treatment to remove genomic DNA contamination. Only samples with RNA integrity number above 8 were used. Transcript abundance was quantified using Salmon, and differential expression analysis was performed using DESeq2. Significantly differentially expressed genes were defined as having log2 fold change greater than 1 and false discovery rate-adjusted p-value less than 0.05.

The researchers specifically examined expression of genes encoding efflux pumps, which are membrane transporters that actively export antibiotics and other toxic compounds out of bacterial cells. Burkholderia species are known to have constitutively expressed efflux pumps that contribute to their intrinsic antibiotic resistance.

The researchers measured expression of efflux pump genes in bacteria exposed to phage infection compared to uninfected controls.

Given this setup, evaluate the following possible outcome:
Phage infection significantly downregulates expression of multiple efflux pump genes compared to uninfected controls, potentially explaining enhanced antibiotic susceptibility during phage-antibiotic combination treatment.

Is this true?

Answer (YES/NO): YES